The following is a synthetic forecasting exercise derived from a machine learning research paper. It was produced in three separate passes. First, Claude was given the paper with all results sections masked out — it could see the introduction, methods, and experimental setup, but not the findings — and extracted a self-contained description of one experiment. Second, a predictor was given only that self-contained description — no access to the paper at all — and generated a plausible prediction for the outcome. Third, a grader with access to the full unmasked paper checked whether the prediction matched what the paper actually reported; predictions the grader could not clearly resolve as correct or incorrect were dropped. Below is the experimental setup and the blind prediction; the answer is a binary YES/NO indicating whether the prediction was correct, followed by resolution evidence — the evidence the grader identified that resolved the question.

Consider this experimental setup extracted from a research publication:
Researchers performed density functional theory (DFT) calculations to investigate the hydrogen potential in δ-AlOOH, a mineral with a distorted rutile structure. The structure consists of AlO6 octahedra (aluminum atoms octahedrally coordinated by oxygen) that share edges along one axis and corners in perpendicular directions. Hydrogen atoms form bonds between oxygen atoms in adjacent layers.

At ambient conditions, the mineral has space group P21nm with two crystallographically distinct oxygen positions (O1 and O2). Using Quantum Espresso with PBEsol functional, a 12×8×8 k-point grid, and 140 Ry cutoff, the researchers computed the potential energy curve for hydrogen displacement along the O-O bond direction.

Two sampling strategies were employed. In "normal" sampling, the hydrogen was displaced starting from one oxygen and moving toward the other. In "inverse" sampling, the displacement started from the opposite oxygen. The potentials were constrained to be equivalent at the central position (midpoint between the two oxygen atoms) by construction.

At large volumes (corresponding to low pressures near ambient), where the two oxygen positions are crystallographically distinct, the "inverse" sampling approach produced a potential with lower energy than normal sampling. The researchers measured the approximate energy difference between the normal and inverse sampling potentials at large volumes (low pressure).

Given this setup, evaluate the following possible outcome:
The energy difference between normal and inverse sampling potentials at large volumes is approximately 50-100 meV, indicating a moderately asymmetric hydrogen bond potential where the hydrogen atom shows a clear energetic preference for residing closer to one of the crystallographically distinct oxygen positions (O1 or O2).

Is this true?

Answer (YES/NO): NO